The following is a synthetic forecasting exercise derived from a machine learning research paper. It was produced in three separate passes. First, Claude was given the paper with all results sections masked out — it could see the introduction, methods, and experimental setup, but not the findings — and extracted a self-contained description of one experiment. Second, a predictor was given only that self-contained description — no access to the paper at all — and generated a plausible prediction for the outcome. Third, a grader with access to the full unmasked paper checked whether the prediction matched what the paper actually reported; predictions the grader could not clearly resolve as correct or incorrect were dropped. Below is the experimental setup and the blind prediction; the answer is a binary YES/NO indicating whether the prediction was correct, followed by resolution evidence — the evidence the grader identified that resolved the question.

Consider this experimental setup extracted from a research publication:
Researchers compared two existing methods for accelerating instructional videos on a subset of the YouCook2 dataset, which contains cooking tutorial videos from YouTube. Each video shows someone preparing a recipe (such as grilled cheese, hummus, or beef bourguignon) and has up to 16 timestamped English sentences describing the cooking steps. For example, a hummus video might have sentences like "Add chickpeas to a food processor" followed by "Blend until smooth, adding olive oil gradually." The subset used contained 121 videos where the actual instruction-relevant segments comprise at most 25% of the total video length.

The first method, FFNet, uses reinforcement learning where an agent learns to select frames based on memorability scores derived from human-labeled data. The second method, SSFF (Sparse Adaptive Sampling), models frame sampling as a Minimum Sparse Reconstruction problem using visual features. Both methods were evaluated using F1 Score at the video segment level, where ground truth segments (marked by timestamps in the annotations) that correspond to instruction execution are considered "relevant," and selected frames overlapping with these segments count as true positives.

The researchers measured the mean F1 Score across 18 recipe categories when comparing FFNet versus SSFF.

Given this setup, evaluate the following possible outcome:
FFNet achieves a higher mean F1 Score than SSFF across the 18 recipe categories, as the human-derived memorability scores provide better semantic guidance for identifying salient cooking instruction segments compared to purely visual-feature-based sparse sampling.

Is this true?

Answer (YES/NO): NO